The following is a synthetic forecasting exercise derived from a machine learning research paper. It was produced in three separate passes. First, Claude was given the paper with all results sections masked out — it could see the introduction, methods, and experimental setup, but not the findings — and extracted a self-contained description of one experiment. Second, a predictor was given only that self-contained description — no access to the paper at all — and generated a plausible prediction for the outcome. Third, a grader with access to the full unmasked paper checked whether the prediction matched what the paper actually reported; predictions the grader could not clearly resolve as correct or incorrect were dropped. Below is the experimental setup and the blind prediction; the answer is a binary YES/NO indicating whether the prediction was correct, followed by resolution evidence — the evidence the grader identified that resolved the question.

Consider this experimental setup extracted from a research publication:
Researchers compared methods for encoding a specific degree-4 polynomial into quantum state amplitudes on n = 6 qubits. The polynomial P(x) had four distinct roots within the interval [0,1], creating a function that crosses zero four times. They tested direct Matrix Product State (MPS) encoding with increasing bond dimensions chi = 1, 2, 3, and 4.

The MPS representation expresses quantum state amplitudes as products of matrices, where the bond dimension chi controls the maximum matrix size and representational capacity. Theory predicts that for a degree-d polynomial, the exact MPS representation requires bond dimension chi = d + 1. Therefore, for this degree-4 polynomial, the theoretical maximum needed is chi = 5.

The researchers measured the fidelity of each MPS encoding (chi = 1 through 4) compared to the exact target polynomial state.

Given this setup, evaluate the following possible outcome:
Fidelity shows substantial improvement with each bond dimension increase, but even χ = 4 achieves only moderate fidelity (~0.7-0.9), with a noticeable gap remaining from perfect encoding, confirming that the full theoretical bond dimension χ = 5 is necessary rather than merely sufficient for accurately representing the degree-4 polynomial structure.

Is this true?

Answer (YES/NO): NO